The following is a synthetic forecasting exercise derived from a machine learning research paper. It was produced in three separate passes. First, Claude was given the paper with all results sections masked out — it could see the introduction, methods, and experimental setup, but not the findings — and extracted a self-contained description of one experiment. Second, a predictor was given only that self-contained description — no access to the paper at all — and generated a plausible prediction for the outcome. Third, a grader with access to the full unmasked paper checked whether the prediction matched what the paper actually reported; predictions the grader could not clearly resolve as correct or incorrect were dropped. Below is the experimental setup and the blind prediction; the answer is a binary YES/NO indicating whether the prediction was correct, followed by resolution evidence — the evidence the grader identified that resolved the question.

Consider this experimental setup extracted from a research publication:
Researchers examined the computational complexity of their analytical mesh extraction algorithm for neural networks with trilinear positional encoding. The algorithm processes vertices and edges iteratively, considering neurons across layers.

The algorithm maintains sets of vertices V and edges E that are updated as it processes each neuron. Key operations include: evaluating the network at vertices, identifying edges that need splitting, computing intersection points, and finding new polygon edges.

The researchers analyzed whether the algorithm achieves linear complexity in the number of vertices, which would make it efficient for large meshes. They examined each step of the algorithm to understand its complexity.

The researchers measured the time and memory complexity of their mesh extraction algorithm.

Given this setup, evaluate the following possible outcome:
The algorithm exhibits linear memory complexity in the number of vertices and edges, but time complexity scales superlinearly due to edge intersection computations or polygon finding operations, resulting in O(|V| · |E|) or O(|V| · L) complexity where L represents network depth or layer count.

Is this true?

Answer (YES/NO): NO